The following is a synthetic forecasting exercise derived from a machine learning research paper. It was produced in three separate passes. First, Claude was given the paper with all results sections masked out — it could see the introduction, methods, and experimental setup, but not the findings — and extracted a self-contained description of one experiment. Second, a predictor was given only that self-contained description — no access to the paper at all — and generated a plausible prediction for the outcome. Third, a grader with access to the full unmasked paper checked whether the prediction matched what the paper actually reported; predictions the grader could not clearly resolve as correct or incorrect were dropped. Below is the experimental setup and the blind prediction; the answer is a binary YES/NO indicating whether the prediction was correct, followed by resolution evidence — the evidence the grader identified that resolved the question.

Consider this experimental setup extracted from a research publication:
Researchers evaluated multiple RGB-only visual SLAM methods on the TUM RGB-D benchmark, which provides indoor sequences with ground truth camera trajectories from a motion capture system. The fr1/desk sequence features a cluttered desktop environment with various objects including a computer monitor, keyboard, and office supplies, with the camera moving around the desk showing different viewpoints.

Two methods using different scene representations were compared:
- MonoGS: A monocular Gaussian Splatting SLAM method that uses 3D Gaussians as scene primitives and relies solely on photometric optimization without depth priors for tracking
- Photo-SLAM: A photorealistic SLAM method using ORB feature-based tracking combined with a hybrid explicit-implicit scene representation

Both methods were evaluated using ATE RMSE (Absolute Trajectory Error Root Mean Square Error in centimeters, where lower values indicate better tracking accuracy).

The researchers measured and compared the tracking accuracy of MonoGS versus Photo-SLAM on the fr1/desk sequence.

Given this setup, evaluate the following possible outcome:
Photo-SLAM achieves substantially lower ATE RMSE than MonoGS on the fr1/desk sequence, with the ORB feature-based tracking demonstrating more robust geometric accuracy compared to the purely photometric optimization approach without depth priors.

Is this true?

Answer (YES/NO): YES